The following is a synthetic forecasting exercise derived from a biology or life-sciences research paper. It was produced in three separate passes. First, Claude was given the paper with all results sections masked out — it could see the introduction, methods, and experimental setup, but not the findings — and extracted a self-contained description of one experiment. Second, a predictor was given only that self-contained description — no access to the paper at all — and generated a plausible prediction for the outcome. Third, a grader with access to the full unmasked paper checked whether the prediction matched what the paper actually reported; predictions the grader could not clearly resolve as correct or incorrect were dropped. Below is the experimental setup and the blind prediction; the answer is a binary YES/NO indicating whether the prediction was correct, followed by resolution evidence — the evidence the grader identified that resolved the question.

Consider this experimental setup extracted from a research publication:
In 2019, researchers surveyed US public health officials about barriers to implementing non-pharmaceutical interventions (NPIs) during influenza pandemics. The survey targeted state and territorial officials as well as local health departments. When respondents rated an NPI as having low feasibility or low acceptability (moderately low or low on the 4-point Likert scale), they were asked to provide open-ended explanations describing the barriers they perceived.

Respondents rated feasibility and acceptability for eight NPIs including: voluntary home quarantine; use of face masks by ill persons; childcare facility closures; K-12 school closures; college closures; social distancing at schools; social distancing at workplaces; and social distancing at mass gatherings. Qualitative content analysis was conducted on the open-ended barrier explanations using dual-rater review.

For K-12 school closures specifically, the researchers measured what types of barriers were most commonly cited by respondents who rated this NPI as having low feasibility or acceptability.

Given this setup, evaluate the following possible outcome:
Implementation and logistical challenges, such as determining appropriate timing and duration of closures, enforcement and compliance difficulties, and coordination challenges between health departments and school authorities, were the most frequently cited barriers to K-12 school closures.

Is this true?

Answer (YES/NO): NO